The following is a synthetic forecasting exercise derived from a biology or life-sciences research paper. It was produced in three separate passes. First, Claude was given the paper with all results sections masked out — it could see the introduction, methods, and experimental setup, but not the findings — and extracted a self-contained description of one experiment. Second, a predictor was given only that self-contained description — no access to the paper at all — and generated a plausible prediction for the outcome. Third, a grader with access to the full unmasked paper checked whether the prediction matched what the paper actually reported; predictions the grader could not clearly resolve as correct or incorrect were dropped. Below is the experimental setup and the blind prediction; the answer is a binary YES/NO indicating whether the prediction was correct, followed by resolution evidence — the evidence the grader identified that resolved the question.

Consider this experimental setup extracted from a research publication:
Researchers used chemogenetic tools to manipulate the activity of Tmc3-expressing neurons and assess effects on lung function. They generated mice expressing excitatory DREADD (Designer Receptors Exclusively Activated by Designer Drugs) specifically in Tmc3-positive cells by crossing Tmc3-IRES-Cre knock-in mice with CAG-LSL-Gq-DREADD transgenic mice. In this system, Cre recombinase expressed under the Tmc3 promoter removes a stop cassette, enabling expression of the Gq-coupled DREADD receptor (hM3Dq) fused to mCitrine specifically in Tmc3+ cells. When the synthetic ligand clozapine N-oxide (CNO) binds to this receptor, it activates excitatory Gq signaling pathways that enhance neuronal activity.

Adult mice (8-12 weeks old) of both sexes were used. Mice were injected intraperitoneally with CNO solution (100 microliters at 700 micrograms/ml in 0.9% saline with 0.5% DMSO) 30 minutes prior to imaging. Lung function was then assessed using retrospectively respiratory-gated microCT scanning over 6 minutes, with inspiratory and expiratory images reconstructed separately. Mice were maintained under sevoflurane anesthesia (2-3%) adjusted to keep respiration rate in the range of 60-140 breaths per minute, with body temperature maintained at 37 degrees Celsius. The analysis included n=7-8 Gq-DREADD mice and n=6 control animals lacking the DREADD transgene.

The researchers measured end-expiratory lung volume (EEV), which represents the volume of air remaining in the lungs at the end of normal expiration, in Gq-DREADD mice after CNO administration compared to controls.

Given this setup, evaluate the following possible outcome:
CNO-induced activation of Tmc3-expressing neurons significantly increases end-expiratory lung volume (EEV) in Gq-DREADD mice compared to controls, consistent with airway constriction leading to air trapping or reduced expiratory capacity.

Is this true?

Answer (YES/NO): NO